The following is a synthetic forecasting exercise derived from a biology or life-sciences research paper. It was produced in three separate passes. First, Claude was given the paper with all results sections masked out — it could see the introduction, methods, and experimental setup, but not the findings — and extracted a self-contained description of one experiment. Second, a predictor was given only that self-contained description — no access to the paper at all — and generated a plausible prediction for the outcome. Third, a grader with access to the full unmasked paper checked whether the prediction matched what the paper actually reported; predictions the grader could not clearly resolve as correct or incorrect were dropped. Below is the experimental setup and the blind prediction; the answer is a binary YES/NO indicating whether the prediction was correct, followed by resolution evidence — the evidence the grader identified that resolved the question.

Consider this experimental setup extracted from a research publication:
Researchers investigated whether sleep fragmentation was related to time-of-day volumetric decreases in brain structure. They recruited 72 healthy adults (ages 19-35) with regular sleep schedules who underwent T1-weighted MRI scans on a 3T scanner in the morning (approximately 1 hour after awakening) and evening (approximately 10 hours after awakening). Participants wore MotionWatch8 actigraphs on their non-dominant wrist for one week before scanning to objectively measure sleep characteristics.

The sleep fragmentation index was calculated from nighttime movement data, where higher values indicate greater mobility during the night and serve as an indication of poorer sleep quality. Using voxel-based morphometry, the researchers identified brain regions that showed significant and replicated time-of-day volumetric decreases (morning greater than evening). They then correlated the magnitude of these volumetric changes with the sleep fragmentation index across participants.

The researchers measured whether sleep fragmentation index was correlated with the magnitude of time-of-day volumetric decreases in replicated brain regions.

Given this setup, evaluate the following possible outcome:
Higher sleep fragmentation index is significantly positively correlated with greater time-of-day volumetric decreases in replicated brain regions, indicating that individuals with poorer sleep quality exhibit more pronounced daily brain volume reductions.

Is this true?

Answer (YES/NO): NO